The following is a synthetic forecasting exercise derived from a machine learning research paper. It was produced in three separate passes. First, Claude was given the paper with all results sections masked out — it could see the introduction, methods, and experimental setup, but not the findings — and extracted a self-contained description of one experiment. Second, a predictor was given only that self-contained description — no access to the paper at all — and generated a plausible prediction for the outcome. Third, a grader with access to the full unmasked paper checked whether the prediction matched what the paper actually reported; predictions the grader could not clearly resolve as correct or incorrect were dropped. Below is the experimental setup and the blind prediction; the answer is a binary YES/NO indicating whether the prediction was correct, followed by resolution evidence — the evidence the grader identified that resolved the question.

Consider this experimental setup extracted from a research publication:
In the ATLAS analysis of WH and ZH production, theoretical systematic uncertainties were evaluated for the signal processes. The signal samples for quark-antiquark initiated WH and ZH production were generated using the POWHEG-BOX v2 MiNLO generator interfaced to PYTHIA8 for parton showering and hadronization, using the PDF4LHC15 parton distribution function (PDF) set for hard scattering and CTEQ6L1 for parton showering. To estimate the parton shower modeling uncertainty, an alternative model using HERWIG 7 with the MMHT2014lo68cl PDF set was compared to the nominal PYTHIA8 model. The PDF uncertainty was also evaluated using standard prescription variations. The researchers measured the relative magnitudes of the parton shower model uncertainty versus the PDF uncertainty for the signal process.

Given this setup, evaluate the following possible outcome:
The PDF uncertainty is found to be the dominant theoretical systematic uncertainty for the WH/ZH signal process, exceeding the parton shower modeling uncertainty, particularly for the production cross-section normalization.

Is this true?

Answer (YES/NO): NO